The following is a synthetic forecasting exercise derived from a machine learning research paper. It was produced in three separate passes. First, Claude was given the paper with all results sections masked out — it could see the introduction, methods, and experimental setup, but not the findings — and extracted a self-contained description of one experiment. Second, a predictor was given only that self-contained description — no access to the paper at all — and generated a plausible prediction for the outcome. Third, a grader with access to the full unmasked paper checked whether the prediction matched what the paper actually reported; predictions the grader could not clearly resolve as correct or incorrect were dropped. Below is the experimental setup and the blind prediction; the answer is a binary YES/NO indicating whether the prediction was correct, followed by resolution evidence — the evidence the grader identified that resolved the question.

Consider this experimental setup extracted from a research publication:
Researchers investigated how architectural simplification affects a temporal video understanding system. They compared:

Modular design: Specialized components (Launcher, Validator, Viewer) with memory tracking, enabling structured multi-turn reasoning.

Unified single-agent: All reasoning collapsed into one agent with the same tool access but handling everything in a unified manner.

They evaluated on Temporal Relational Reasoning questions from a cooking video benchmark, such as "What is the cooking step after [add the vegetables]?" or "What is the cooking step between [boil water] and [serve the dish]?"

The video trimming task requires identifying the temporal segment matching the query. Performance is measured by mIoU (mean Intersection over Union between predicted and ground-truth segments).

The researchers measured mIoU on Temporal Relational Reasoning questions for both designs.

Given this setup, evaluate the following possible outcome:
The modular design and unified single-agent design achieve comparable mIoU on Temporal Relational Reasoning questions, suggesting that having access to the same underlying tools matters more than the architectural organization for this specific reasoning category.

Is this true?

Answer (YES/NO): YES